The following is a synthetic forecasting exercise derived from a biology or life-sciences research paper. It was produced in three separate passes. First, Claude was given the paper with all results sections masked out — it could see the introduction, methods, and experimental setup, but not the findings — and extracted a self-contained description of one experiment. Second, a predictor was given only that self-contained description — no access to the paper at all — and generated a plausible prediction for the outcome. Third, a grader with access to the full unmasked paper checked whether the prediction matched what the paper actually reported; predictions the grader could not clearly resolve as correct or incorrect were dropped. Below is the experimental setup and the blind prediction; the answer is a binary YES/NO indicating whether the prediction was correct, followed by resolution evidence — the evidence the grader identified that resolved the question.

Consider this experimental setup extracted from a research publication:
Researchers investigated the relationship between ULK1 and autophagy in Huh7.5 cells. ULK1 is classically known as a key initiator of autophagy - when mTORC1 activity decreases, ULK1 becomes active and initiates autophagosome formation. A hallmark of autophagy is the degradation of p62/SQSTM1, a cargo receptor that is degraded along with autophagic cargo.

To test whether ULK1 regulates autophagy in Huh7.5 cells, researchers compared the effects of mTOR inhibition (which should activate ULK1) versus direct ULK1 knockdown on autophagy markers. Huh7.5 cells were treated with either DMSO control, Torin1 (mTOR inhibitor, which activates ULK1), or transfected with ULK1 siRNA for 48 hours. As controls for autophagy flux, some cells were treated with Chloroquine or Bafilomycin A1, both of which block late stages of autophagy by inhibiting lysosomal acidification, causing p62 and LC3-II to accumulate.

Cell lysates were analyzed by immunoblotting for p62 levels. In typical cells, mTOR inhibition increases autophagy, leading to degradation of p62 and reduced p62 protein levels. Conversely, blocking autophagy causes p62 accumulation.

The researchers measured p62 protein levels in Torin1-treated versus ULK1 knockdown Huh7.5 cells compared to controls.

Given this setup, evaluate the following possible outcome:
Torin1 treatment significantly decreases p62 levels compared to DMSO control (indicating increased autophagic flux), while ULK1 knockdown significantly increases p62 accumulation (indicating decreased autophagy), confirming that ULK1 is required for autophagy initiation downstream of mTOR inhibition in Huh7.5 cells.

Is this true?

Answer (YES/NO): NO